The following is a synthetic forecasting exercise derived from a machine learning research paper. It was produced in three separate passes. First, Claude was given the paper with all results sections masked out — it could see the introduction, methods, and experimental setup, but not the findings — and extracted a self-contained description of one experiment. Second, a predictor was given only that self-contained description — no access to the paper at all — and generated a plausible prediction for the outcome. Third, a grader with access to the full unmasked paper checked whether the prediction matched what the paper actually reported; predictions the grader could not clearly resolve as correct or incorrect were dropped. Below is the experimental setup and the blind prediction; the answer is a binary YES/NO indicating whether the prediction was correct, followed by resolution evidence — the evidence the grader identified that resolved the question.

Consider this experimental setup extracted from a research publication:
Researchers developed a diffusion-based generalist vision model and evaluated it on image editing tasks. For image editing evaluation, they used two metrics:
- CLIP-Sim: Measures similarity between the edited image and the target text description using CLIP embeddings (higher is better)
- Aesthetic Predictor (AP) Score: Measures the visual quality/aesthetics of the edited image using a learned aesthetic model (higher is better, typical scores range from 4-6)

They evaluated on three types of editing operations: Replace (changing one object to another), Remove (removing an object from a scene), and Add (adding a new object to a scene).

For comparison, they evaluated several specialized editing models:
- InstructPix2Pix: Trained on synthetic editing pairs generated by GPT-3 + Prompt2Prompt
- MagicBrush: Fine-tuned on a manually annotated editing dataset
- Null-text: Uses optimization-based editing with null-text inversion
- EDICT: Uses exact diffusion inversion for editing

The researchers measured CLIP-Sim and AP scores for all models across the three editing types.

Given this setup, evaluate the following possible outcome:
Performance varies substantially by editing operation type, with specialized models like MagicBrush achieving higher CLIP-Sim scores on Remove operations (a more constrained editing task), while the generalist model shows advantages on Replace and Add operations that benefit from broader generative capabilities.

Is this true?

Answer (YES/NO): NO